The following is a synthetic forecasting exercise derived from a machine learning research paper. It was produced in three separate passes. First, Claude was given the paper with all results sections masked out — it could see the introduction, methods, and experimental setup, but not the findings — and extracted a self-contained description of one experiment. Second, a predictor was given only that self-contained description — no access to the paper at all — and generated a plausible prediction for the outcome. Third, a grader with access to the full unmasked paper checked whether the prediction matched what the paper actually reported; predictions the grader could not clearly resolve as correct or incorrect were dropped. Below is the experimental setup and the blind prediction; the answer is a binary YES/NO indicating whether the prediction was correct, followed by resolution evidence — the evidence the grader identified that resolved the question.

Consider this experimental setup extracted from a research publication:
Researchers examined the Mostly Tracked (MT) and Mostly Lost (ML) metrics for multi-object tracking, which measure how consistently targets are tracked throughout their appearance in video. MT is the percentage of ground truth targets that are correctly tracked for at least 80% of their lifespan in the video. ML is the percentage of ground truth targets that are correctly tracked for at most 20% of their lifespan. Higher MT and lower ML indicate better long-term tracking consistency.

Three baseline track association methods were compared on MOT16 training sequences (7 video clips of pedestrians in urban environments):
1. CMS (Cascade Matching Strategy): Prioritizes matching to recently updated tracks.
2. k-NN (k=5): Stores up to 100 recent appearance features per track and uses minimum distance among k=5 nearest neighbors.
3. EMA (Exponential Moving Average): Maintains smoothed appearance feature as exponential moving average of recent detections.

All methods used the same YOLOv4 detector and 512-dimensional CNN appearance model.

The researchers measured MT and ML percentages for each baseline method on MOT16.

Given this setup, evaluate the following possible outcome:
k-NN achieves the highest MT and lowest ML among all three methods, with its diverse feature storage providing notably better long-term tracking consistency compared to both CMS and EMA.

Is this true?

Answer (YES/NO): NO